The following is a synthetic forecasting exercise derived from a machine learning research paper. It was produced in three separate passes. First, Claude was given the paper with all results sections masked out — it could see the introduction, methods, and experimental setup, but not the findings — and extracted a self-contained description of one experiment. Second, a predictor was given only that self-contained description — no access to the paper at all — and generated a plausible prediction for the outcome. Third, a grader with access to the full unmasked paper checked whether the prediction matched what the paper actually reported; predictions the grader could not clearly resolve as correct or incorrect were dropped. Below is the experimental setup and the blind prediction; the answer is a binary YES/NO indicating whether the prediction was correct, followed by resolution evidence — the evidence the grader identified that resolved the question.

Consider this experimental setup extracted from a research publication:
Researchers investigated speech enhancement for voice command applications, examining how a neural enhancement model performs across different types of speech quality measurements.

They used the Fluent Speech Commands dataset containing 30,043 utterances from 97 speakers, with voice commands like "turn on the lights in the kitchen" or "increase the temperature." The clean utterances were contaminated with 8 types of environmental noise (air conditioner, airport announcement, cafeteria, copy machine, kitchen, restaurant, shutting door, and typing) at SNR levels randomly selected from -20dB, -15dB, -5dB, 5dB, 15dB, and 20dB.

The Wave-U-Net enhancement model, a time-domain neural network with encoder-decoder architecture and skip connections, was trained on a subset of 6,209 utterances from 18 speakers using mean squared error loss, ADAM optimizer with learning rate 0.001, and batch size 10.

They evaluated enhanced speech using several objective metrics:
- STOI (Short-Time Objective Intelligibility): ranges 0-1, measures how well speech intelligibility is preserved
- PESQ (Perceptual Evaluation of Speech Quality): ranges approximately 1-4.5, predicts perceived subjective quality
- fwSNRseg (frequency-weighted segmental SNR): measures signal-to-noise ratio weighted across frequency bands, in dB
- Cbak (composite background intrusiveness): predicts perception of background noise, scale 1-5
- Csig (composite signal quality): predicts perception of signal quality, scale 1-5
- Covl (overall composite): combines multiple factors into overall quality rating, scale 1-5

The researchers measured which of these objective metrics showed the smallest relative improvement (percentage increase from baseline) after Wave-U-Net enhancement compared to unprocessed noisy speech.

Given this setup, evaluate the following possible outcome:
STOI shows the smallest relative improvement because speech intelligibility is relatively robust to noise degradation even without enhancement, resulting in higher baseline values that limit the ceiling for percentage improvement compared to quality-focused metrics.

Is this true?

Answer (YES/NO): YES